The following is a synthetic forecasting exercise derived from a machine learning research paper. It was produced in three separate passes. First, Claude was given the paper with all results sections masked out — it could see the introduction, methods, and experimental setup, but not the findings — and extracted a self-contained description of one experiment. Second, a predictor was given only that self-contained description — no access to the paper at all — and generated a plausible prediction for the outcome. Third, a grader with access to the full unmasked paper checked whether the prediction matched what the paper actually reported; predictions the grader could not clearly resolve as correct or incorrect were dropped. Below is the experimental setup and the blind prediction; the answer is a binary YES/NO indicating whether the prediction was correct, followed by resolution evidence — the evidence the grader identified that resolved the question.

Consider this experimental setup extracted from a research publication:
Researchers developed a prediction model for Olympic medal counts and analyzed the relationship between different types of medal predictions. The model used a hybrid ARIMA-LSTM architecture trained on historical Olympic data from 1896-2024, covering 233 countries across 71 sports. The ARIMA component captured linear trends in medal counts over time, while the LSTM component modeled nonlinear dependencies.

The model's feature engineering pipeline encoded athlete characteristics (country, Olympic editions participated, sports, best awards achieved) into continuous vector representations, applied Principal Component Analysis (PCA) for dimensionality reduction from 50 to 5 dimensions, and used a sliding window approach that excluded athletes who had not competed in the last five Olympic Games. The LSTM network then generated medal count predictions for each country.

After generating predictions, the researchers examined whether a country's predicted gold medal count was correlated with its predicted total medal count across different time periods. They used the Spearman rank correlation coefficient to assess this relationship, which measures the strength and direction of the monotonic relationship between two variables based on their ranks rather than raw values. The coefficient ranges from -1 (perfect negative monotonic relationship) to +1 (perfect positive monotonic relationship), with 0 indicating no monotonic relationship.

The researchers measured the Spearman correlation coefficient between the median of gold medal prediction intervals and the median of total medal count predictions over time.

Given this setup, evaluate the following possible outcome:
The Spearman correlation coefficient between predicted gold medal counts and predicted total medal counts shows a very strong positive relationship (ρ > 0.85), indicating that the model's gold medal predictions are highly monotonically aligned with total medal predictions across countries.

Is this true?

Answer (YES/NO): NO